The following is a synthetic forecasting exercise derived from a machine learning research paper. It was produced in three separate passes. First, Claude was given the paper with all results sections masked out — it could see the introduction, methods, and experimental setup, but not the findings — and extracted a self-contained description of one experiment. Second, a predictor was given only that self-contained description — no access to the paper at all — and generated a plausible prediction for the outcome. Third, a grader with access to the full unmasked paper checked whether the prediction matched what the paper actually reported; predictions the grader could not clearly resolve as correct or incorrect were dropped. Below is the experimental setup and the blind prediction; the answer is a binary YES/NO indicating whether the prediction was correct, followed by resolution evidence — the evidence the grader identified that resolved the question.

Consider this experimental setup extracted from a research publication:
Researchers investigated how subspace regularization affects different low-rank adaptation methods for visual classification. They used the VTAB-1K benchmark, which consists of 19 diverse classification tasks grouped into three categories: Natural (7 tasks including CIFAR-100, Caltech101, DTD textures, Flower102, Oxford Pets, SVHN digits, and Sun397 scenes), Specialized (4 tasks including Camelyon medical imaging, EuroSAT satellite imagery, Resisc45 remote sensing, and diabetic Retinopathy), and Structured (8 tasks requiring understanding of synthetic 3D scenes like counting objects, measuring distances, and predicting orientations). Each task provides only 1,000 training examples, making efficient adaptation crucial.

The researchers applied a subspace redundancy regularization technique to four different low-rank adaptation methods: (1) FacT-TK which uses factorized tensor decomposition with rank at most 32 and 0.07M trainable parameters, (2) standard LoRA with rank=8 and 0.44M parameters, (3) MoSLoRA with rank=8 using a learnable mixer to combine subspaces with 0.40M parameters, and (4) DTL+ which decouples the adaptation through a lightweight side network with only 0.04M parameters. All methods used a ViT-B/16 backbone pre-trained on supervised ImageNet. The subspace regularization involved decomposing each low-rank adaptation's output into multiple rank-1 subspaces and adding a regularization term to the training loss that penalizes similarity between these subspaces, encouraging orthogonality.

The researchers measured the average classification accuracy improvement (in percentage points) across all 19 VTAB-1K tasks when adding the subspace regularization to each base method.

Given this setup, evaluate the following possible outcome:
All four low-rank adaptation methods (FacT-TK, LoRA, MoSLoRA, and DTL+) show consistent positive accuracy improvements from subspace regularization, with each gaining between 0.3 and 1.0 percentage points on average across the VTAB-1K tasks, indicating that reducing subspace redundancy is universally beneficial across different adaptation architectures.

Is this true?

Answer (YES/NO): NO